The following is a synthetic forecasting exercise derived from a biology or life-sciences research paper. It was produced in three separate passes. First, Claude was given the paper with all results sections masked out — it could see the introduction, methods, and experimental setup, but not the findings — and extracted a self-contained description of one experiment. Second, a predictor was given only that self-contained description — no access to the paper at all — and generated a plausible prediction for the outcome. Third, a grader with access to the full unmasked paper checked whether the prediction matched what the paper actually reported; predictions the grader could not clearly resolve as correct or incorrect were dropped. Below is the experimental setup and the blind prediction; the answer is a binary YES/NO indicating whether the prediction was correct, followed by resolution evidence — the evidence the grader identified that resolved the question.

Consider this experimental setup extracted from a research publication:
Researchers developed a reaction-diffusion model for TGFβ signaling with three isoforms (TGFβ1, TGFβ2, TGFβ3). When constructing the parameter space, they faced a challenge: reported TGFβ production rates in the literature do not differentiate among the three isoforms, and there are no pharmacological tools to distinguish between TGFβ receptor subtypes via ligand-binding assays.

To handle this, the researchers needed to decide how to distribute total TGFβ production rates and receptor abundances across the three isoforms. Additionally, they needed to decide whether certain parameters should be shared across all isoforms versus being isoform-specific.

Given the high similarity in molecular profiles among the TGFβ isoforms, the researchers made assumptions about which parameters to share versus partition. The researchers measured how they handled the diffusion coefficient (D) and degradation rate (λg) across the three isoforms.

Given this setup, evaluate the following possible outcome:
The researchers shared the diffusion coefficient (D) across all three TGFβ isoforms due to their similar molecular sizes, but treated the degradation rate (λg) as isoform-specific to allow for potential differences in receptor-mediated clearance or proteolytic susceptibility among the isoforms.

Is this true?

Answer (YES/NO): NO